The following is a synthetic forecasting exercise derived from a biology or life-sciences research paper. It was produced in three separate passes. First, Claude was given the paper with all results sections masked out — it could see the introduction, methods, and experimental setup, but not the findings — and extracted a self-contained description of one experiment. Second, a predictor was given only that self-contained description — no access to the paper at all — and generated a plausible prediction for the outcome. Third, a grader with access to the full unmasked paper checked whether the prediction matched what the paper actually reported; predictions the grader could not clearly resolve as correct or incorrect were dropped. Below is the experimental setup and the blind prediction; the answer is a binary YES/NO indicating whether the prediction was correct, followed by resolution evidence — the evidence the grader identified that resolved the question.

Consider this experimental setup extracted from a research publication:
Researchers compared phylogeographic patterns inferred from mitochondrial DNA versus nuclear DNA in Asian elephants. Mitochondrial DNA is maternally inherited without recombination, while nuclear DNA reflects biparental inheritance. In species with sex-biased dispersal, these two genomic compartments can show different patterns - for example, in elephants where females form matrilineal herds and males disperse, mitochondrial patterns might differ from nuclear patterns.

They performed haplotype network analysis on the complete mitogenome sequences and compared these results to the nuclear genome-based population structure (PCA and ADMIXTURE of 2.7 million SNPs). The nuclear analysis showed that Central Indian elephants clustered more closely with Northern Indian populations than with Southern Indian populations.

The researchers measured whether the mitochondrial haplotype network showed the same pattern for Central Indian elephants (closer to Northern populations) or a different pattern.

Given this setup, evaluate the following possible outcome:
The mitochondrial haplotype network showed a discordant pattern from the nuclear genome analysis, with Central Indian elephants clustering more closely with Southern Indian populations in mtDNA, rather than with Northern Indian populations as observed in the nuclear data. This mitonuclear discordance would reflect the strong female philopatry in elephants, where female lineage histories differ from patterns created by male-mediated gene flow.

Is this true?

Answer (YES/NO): YES